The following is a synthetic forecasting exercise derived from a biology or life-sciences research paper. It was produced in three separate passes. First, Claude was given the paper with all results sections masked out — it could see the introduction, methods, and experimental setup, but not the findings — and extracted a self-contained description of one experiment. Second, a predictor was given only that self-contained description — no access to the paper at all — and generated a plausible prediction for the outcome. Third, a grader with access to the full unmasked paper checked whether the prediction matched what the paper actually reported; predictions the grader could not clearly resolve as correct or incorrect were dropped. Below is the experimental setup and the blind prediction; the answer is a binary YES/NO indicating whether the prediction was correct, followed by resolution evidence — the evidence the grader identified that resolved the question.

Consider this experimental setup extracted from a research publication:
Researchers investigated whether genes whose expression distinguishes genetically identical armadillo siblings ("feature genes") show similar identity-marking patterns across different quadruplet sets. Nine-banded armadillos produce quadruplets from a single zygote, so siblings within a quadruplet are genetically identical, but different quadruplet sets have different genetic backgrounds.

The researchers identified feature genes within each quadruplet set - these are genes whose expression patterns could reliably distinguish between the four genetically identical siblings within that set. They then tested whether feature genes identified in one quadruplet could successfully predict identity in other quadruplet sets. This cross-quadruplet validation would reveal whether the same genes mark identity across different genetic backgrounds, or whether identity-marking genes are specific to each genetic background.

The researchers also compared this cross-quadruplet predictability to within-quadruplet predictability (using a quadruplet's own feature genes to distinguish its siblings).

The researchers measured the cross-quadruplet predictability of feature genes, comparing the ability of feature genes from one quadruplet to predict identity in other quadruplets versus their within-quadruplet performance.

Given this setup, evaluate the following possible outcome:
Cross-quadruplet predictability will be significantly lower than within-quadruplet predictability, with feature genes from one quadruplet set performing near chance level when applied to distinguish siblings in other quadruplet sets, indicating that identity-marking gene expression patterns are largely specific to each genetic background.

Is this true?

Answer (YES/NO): YES